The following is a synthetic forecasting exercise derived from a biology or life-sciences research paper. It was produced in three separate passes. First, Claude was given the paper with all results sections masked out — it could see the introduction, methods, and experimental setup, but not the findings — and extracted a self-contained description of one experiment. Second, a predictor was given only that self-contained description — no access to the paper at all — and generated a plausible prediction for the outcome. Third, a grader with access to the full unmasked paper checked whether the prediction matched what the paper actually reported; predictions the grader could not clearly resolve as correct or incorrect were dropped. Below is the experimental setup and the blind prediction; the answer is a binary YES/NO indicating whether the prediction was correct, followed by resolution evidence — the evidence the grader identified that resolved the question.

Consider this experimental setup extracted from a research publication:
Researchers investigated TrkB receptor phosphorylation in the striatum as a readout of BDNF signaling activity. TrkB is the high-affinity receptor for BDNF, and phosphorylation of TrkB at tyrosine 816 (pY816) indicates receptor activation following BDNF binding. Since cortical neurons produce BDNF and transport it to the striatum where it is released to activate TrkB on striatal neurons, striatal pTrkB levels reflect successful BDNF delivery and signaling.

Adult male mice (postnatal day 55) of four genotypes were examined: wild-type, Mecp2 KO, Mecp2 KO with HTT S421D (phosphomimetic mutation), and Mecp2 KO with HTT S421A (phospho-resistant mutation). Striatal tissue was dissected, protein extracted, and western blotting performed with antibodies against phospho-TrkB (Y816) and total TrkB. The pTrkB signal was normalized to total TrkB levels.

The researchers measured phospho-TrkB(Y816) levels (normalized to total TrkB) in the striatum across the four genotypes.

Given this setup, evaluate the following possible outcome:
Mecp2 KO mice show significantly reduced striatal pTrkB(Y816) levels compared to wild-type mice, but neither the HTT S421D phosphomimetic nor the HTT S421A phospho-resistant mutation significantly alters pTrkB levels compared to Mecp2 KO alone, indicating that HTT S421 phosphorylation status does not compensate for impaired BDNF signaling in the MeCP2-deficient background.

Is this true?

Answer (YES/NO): NO